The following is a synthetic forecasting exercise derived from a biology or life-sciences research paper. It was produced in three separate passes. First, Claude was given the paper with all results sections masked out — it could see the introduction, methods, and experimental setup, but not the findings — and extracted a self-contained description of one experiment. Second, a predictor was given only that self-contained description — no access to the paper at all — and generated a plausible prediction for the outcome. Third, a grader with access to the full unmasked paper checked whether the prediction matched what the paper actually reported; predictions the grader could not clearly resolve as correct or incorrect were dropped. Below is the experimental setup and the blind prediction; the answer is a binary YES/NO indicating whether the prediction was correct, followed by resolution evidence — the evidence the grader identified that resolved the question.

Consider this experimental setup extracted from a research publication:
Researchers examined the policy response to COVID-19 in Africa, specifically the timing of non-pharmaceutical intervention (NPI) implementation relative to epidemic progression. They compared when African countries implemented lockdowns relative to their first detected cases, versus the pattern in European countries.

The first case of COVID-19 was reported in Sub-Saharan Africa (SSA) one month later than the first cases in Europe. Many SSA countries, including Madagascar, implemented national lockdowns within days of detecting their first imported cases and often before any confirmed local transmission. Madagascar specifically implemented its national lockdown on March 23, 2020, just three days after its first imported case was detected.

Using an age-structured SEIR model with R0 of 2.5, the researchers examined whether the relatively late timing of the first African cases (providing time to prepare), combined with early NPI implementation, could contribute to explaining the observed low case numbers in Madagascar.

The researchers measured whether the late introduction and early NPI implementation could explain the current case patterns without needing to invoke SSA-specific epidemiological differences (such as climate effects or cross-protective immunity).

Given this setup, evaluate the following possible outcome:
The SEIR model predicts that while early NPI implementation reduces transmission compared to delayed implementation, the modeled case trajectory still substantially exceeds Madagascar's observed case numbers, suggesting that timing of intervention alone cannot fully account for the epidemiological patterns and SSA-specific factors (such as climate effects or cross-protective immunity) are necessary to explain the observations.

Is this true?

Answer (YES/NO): NO